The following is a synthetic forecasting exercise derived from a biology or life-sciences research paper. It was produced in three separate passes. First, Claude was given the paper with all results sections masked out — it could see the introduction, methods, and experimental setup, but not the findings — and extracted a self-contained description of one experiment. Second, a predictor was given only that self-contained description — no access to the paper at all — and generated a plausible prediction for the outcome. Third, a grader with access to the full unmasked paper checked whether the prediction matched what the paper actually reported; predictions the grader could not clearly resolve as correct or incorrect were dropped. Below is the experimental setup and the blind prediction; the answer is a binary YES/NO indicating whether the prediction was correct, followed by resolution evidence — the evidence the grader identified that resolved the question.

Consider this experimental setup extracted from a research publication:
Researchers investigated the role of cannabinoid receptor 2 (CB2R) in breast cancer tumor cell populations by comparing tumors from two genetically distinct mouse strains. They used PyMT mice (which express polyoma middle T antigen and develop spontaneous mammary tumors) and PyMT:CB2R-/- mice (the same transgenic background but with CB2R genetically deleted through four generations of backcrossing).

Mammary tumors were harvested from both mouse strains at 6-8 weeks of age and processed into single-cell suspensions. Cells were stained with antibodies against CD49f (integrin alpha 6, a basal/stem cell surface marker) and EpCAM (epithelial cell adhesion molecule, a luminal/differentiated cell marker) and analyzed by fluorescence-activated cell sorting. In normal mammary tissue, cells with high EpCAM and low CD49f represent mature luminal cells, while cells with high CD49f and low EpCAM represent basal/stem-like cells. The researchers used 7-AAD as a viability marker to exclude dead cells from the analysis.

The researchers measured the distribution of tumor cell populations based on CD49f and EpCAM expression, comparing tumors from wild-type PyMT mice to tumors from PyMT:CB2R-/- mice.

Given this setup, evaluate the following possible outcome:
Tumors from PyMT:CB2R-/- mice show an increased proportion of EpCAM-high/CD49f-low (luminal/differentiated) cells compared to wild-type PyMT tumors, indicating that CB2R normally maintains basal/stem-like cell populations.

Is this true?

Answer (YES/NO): NO